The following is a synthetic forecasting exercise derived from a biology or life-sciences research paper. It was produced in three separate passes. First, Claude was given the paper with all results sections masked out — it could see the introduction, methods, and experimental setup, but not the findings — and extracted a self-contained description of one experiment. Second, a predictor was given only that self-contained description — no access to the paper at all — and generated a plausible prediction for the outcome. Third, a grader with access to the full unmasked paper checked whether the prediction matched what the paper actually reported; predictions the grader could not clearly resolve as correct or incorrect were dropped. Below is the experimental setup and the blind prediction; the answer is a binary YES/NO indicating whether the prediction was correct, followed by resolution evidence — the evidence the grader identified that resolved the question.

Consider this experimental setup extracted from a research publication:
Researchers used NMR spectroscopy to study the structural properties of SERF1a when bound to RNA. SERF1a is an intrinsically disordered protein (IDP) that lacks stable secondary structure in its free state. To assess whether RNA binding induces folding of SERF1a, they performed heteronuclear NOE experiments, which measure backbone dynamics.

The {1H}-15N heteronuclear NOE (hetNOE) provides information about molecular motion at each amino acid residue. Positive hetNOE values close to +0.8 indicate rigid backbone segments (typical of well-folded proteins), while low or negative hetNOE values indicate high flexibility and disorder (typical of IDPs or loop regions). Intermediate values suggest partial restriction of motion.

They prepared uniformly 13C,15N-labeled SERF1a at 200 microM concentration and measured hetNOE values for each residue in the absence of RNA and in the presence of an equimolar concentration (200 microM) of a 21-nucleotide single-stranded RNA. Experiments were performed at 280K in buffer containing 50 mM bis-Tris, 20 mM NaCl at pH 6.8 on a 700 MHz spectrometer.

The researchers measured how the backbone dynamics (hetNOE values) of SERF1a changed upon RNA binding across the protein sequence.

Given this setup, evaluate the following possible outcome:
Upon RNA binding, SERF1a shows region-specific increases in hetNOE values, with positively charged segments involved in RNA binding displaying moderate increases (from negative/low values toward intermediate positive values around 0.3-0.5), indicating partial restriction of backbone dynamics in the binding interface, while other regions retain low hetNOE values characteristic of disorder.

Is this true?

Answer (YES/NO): NO